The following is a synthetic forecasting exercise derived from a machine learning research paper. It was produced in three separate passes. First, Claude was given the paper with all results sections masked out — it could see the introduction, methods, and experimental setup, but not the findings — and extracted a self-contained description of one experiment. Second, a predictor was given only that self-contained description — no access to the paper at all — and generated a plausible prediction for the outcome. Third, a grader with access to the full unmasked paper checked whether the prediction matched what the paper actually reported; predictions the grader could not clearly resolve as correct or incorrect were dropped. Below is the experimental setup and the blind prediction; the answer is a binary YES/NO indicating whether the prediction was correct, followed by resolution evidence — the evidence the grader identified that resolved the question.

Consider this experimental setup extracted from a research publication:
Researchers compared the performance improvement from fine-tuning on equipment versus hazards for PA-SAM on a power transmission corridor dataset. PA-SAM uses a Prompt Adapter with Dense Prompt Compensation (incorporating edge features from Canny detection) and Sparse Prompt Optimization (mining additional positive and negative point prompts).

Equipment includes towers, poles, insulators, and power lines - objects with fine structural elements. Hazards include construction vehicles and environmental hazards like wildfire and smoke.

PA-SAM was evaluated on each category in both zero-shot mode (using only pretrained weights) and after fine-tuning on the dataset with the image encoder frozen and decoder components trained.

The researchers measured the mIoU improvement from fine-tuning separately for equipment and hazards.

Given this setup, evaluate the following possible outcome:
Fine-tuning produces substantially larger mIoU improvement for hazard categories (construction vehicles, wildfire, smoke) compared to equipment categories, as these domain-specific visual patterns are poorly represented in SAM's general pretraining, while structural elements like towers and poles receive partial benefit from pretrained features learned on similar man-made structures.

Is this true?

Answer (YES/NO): NO